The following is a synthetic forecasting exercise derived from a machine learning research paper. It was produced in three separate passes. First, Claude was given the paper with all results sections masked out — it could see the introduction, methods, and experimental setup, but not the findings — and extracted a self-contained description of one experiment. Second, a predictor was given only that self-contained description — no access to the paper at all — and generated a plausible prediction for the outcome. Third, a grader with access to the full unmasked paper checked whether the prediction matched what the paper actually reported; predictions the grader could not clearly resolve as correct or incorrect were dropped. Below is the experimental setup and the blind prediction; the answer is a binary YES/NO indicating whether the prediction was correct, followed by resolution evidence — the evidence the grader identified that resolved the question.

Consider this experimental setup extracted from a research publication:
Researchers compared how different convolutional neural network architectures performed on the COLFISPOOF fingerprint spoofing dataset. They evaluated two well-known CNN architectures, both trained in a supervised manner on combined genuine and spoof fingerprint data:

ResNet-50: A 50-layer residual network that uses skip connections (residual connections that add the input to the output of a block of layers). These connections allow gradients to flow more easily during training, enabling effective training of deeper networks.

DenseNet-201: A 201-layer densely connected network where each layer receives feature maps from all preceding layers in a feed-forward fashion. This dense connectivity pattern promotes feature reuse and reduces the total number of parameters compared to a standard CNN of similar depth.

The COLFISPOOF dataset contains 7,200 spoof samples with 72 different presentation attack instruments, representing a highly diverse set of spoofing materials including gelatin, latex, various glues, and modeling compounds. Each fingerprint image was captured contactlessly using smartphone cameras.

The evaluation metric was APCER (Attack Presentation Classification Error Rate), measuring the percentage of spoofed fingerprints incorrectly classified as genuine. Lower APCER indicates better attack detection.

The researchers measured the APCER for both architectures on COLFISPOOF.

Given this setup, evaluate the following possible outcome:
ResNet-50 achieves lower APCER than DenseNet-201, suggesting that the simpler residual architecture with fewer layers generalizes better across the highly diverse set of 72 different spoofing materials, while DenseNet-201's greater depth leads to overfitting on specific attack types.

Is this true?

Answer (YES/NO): YES